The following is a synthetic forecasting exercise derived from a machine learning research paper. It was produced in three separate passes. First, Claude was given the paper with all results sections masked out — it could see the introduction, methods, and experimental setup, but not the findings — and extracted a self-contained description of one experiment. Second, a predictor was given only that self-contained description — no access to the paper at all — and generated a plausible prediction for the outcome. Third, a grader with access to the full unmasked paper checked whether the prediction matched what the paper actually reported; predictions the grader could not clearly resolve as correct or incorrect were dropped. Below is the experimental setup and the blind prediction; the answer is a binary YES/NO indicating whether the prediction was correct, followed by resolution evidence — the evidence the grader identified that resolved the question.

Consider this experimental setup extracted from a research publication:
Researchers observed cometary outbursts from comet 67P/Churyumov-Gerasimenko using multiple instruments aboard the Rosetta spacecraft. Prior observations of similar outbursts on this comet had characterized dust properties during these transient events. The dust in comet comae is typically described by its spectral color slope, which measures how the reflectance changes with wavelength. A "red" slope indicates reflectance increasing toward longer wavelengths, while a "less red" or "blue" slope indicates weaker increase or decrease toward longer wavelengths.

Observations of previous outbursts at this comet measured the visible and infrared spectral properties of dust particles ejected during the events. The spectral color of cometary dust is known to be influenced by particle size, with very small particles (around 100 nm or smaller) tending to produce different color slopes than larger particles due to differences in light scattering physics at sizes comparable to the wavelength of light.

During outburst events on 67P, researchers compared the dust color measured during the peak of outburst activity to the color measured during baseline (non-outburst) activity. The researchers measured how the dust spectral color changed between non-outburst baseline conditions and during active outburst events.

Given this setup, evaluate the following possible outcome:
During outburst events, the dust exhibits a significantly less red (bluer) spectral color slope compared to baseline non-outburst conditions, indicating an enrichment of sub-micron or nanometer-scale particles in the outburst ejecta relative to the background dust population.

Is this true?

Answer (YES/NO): NO